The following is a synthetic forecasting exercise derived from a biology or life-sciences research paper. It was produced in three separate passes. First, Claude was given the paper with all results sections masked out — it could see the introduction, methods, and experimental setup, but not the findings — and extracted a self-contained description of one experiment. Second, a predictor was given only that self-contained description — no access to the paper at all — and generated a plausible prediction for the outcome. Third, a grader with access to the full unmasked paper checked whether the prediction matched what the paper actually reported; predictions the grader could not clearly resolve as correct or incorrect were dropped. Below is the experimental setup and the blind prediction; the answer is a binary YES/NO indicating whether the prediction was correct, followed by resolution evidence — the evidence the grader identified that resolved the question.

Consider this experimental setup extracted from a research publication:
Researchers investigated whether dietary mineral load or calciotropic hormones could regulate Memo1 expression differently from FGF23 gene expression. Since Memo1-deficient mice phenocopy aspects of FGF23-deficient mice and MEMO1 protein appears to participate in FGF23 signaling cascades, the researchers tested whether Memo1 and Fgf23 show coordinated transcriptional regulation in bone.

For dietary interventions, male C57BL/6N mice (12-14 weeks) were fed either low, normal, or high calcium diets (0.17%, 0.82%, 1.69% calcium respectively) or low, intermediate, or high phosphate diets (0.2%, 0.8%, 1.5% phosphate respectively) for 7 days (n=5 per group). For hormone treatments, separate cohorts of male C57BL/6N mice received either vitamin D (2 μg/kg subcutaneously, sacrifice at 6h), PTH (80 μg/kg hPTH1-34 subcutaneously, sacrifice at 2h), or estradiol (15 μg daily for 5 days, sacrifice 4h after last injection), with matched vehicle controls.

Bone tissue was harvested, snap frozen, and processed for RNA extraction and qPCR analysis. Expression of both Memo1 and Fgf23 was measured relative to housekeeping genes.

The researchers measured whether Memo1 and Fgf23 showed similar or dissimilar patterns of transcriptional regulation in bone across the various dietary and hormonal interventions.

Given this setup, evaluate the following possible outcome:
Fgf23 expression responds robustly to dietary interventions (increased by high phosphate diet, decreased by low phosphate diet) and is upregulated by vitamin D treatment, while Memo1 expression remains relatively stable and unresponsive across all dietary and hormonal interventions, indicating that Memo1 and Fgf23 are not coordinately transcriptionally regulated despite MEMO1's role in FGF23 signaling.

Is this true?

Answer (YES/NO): NO